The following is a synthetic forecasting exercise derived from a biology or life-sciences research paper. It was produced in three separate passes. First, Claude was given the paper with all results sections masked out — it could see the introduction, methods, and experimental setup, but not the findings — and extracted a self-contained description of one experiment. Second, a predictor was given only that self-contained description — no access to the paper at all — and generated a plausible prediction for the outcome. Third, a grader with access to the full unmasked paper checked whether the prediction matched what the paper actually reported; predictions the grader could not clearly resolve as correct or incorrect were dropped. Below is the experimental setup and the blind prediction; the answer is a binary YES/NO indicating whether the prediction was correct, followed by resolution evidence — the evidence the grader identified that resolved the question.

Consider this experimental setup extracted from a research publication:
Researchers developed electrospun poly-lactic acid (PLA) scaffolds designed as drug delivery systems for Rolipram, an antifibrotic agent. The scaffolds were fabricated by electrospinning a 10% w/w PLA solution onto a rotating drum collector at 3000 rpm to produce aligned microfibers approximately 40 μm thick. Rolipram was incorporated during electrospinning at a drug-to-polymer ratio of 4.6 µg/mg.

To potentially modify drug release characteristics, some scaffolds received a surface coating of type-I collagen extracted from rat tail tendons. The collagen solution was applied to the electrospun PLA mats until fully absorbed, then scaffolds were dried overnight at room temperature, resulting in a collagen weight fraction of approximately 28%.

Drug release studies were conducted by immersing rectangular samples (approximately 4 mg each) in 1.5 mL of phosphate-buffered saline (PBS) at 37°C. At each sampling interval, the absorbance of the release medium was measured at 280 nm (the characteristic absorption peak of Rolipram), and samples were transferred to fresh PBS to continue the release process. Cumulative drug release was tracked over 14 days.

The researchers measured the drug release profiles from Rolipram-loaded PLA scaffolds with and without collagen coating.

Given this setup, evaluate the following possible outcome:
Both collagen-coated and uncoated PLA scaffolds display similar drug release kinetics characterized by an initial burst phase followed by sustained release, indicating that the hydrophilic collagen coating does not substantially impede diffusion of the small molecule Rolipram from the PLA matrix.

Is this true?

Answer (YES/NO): NO